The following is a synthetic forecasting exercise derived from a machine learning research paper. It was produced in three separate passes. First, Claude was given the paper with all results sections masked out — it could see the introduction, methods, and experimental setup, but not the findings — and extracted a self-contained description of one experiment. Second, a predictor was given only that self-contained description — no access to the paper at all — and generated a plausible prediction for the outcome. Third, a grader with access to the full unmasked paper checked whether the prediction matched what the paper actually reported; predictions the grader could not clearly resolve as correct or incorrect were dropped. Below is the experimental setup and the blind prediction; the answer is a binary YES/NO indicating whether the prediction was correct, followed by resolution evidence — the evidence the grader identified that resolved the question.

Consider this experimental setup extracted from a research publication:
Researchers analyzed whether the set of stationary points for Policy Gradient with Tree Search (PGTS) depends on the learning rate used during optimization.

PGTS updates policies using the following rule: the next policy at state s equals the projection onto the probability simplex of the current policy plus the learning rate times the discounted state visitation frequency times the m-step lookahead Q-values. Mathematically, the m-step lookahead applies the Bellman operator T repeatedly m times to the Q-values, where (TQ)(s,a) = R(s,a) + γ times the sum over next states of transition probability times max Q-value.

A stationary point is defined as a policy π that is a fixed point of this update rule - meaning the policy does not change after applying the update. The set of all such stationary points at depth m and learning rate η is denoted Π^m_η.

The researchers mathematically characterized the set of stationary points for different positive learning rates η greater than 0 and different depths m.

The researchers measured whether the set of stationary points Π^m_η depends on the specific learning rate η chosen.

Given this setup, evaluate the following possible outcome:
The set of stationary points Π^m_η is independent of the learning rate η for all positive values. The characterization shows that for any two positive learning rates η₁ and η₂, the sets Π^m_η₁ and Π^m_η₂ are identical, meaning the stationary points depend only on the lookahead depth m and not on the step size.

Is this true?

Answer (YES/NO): YES